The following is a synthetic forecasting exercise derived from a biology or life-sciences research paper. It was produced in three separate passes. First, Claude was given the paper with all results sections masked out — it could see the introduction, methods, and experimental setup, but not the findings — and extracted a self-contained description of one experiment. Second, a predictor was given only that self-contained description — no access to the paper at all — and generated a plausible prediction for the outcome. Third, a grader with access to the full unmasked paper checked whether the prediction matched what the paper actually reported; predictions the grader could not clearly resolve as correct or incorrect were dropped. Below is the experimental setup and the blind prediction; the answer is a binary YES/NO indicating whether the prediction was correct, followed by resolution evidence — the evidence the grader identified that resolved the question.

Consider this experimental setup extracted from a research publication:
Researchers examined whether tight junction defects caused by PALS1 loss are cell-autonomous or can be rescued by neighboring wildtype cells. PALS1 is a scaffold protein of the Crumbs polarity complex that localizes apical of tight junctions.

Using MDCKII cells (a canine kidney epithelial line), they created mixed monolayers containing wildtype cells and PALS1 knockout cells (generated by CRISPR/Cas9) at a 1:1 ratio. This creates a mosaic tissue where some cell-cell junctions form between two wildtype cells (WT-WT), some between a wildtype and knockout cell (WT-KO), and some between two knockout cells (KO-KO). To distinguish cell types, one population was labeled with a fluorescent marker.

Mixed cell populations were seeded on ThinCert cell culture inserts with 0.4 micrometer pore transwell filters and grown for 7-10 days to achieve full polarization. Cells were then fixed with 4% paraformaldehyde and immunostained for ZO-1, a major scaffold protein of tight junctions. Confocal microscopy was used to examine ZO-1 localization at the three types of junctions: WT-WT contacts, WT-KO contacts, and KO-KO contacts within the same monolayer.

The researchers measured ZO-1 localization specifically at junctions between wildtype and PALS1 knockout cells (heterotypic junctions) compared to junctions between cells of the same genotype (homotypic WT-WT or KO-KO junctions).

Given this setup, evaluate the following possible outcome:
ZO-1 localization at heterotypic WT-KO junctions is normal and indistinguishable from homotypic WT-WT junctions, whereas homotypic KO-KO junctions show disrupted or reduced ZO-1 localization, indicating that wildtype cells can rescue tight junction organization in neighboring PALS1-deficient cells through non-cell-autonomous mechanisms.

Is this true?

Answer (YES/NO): NO